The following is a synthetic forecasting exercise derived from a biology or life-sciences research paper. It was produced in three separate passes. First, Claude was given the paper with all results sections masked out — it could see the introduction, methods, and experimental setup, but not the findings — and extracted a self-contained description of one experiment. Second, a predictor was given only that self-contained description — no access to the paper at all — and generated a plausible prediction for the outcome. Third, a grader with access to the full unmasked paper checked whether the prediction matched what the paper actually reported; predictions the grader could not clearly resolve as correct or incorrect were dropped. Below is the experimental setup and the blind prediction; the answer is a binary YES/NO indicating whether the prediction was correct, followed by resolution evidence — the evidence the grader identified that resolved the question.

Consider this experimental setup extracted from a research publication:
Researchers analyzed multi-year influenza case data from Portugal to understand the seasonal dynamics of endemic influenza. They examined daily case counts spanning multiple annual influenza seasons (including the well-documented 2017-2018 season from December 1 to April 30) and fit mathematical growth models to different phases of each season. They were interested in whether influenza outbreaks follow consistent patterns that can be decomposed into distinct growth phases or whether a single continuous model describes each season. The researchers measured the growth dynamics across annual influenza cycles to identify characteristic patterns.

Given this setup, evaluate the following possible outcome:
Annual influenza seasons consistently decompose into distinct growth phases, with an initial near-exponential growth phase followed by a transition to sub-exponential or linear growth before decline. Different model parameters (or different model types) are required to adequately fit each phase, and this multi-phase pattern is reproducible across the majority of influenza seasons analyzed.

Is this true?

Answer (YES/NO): NO